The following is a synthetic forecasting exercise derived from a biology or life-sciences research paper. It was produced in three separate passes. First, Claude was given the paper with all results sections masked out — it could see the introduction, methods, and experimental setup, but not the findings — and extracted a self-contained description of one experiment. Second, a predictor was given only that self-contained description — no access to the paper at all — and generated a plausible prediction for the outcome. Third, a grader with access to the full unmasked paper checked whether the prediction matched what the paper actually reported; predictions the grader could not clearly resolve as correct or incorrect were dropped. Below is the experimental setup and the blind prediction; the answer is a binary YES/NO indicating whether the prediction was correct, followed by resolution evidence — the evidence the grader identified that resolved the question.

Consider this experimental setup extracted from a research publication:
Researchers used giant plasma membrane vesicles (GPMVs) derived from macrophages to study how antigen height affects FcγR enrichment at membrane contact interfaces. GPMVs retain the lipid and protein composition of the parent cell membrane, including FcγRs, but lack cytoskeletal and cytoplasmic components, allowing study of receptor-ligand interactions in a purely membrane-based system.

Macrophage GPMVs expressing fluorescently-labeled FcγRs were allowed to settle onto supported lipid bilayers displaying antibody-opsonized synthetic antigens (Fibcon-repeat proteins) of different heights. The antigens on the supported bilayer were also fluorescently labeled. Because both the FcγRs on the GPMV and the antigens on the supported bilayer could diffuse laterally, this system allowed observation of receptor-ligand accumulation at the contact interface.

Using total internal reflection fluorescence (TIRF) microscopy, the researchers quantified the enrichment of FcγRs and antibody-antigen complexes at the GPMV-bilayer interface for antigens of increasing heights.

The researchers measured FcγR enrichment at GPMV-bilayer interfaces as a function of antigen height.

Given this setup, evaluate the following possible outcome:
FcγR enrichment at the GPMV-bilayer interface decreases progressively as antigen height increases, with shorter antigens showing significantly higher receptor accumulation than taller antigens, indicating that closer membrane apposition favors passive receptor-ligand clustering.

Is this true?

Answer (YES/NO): YES